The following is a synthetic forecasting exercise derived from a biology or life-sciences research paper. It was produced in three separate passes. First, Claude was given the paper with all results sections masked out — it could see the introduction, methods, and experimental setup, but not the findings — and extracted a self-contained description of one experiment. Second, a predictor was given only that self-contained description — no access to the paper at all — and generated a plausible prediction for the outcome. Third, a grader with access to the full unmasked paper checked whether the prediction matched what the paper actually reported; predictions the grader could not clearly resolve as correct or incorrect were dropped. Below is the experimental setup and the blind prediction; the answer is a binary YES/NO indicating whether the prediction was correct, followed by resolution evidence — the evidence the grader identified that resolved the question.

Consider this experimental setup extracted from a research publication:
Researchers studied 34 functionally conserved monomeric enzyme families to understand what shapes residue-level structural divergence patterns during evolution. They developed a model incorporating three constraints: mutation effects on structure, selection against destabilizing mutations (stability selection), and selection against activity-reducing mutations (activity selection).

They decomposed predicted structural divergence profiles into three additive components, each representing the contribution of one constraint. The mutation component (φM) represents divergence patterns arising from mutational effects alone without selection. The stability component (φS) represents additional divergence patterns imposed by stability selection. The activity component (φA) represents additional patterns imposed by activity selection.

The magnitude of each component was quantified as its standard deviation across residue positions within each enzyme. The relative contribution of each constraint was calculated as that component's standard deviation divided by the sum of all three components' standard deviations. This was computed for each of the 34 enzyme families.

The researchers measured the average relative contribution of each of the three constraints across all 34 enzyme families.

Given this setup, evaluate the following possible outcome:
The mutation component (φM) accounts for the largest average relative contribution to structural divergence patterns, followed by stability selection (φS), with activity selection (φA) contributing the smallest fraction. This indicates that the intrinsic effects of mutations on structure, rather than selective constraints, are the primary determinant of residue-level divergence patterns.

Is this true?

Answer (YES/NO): YES